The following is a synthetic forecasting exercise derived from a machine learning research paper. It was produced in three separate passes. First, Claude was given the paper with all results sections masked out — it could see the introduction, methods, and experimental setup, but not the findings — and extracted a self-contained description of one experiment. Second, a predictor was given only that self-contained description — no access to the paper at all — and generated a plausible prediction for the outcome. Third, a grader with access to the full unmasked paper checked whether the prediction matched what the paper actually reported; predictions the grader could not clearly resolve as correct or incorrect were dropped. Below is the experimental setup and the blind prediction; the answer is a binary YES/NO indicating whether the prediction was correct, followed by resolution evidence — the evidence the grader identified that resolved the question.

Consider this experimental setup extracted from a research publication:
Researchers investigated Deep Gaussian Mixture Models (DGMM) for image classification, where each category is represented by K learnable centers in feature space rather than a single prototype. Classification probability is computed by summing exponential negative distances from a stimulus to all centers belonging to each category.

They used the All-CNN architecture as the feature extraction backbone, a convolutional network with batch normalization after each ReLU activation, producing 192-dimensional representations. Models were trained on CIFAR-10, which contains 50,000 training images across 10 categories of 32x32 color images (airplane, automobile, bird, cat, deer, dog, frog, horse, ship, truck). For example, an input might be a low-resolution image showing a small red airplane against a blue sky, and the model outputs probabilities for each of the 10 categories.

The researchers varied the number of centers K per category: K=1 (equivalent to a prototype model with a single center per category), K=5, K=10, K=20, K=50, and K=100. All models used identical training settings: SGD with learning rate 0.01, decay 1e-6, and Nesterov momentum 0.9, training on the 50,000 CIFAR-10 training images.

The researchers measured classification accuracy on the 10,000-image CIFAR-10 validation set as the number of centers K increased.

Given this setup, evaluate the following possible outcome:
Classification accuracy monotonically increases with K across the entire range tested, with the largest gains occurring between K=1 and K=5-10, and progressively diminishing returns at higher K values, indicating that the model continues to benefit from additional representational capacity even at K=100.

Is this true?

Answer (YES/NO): NO